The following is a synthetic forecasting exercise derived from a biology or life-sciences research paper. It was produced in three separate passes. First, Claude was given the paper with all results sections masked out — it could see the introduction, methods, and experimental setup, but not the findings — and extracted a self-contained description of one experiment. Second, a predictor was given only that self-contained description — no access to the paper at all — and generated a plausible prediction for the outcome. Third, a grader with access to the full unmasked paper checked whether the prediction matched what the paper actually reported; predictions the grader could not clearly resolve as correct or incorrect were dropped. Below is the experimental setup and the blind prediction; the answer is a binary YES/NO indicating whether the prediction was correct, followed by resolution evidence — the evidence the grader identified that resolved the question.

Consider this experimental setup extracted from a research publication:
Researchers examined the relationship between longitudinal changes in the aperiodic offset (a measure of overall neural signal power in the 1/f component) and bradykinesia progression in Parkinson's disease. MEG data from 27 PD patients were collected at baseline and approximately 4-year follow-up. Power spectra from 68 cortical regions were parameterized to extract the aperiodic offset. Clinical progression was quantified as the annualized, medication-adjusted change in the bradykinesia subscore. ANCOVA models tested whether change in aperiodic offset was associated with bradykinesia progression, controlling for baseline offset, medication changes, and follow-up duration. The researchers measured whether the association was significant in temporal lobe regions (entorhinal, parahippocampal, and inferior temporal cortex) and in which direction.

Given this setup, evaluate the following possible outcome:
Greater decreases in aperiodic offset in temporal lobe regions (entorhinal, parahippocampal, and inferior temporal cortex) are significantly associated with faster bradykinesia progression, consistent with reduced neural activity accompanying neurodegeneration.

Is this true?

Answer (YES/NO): NO